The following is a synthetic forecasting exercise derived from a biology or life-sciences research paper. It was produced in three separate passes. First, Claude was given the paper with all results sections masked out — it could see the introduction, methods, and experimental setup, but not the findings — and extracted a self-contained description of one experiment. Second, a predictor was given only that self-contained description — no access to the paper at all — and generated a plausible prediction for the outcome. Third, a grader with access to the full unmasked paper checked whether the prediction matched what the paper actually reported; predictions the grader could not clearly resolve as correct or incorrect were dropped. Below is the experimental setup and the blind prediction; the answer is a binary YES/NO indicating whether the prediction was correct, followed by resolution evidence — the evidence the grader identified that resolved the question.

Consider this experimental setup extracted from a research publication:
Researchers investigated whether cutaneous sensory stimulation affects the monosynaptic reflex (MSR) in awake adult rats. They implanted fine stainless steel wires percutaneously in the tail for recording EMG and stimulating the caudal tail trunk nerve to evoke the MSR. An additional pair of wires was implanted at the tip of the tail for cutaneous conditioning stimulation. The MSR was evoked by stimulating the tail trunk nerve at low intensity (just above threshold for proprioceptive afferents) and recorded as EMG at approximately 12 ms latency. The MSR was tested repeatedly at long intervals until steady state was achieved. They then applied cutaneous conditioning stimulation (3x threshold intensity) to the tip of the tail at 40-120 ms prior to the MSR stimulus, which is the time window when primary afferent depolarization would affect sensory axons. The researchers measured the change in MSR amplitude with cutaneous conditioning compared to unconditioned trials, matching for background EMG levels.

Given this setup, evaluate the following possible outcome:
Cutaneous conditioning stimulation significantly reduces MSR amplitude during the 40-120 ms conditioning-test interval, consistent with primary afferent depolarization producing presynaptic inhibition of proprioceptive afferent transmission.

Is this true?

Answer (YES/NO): NO